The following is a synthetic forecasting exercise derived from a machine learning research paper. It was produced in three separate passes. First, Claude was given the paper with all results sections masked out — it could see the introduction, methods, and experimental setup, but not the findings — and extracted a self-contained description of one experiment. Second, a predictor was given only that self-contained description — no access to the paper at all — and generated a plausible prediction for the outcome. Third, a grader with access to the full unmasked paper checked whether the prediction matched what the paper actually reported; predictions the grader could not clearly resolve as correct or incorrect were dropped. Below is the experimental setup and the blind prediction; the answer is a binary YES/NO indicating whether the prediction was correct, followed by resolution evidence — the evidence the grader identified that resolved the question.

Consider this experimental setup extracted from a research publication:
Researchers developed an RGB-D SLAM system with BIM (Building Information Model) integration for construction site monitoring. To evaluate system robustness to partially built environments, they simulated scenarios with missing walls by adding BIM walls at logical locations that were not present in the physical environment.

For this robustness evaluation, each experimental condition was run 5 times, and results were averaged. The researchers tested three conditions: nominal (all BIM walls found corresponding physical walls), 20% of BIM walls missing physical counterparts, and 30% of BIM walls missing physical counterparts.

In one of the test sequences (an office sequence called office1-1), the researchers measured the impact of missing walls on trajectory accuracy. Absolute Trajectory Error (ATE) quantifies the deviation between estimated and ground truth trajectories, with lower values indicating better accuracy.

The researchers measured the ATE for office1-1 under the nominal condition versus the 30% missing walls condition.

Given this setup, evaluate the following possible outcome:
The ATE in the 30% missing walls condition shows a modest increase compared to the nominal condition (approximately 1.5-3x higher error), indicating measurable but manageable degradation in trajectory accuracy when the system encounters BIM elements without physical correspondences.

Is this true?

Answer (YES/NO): NO